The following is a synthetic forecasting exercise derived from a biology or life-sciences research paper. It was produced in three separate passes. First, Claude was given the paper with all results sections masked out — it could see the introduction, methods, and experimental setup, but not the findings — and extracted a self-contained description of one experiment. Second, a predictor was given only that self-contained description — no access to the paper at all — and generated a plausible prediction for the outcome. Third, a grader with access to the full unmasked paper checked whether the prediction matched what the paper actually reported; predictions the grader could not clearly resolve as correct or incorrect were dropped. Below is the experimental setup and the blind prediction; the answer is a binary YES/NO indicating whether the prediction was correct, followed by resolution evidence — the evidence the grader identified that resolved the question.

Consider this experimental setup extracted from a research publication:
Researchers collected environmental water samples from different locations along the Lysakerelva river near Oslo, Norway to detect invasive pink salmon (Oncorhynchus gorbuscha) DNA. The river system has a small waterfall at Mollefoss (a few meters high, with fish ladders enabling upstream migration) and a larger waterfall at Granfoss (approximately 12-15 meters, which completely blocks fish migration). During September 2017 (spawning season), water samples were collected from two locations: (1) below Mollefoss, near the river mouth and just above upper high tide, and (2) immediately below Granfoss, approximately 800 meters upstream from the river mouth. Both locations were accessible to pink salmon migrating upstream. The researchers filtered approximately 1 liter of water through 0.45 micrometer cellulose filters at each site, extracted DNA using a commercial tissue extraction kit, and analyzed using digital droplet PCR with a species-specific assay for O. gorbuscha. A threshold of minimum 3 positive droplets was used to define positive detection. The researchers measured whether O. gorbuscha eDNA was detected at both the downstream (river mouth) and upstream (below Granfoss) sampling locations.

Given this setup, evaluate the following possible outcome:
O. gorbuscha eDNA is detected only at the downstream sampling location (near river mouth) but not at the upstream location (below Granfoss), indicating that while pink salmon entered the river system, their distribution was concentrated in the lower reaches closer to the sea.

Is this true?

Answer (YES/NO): NO